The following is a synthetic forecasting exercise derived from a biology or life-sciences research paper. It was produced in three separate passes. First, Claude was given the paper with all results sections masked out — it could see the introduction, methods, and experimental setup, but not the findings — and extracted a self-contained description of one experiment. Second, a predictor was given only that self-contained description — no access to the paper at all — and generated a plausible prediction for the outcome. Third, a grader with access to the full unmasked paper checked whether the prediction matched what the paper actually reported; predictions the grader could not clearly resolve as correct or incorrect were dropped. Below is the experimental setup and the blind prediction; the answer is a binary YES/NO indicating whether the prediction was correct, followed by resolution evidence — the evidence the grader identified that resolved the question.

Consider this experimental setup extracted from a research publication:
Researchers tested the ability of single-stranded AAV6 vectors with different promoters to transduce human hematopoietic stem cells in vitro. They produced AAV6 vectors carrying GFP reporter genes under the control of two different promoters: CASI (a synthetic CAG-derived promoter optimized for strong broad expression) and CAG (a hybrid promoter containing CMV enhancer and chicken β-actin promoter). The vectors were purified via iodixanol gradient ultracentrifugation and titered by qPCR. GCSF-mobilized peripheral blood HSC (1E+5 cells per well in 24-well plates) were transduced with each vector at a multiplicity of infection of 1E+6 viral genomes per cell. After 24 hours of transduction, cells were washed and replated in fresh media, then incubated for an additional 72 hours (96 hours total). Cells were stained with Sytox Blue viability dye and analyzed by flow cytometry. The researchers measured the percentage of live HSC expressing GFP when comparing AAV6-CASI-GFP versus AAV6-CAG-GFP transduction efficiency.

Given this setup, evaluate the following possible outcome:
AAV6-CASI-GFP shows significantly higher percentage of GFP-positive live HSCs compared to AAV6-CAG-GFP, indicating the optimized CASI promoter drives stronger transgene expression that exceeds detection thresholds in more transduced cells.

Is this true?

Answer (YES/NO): NO